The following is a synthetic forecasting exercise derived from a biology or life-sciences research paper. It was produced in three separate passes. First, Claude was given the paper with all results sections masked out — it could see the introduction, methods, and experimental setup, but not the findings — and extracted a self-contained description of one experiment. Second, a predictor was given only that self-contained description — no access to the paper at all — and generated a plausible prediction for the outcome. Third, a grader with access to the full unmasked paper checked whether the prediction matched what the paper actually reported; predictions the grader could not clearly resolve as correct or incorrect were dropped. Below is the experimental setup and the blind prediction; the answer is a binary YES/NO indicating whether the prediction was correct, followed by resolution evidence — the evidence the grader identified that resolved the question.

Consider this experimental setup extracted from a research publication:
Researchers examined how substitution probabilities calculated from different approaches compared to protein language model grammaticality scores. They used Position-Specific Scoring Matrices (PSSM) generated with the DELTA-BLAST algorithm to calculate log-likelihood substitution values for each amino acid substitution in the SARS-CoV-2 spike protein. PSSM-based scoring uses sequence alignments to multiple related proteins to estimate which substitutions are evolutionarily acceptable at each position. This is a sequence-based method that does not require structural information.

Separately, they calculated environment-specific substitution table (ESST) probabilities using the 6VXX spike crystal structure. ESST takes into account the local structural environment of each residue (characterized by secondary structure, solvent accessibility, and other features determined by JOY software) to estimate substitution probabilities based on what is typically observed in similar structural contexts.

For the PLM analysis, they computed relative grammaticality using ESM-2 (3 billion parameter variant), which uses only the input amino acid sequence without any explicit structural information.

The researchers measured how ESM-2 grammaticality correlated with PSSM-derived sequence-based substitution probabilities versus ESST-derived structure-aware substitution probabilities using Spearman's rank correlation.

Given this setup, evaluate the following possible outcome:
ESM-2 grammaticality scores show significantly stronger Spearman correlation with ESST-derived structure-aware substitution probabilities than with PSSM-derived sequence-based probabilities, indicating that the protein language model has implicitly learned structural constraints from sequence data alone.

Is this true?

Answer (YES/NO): NO